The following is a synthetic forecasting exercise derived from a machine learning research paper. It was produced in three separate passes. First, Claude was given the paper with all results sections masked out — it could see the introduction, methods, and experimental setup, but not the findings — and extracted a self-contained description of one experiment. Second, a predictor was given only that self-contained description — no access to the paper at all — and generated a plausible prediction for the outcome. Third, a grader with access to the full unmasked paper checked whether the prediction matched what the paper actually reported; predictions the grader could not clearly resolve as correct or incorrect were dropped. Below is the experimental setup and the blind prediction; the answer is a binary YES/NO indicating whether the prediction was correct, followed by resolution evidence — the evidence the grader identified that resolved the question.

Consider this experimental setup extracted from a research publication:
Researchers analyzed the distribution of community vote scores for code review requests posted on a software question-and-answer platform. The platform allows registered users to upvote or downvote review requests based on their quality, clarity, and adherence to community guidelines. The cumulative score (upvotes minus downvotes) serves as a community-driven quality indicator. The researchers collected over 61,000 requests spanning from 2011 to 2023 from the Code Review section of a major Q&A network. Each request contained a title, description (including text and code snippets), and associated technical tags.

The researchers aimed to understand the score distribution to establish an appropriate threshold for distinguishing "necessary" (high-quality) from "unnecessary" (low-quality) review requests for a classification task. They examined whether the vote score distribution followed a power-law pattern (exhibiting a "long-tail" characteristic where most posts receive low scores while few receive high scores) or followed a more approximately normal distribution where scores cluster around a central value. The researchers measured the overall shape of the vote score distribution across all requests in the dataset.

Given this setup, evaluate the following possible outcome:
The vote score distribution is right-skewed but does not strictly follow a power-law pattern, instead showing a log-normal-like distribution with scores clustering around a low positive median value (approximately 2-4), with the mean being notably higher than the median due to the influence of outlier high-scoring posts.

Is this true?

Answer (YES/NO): NO